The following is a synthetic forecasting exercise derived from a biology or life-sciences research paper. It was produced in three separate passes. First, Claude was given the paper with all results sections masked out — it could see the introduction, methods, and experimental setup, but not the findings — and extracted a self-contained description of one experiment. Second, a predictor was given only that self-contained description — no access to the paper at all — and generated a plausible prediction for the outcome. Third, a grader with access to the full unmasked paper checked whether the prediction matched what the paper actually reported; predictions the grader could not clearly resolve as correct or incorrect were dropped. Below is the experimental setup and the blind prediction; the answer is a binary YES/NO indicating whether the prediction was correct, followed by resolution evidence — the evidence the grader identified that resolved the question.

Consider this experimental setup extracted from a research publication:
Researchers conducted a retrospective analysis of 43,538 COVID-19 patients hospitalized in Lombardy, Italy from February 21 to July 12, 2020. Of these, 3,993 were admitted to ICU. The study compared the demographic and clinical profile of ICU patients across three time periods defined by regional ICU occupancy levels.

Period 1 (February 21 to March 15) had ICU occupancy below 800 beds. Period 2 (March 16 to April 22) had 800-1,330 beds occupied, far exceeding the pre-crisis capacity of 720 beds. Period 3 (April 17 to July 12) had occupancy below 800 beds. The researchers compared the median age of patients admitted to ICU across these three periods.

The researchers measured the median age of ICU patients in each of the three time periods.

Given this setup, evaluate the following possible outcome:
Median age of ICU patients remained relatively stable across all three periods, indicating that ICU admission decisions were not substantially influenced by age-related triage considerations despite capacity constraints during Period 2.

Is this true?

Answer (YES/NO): NO